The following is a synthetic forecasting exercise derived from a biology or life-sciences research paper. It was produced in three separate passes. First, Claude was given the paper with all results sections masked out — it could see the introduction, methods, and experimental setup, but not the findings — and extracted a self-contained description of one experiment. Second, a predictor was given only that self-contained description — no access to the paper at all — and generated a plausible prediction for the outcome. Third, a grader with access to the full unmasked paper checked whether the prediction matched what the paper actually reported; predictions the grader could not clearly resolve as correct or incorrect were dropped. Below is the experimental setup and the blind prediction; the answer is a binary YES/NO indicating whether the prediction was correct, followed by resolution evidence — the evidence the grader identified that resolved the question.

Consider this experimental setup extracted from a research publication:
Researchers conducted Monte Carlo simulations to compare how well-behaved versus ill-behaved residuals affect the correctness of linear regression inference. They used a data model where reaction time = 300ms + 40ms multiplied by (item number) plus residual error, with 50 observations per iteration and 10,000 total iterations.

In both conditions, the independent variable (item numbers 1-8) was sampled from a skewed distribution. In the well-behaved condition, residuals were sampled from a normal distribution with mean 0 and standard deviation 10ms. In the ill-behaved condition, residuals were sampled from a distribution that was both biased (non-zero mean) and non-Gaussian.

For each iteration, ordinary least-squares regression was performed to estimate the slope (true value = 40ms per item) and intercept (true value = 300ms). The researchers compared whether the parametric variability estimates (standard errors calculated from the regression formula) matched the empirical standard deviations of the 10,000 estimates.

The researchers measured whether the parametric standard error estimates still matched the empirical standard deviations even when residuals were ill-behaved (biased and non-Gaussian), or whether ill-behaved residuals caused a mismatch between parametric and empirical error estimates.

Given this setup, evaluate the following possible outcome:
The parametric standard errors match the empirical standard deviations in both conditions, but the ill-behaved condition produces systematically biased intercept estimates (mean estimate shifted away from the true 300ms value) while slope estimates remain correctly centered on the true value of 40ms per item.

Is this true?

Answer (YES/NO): YES